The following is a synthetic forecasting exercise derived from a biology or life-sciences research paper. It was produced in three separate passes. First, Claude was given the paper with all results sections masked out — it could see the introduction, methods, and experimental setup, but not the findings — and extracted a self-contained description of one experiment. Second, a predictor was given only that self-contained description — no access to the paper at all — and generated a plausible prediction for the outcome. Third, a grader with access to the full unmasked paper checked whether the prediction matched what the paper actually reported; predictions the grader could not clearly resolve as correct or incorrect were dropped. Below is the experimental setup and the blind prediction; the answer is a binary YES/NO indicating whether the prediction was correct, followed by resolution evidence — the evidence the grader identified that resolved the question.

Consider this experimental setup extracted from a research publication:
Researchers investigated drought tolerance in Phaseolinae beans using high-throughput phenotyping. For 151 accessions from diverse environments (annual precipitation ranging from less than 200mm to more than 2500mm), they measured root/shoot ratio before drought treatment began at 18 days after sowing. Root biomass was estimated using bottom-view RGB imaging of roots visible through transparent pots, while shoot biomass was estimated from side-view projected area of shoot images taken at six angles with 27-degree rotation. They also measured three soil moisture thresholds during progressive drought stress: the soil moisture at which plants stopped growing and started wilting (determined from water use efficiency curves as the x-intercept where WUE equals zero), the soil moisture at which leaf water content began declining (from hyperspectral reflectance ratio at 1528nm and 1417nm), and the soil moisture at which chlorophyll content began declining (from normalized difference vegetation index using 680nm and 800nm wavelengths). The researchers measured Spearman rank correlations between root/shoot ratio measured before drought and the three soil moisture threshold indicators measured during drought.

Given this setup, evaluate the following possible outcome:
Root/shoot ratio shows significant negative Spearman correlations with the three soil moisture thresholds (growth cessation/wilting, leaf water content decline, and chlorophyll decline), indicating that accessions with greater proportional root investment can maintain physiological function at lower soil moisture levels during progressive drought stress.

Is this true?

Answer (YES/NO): NO